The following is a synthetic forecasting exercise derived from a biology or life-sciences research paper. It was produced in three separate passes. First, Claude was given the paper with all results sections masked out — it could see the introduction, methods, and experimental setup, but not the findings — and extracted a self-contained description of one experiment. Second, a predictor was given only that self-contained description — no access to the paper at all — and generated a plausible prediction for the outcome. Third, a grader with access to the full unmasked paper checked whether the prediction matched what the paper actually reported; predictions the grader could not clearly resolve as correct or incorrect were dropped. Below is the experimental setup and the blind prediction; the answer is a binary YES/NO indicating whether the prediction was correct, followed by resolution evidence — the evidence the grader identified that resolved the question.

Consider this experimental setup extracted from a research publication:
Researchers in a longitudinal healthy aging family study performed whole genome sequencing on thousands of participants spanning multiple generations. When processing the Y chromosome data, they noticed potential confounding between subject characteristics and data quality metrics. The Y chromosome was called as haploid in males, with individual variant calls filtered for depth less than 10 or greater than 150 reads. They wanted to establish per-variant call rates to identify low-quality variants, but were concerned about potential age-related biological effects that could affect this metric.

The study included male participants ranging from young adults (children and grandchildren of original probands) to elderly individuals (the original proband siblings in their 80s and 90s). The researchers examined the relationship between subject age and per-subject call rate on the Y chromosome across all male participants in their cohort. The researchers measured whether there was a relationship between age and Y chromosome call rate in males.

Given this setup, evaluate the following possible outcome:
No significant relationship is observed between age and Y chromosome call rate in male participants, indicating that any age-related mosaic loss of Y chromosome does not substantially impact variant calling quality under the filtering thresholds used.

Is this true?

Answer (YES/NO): NO